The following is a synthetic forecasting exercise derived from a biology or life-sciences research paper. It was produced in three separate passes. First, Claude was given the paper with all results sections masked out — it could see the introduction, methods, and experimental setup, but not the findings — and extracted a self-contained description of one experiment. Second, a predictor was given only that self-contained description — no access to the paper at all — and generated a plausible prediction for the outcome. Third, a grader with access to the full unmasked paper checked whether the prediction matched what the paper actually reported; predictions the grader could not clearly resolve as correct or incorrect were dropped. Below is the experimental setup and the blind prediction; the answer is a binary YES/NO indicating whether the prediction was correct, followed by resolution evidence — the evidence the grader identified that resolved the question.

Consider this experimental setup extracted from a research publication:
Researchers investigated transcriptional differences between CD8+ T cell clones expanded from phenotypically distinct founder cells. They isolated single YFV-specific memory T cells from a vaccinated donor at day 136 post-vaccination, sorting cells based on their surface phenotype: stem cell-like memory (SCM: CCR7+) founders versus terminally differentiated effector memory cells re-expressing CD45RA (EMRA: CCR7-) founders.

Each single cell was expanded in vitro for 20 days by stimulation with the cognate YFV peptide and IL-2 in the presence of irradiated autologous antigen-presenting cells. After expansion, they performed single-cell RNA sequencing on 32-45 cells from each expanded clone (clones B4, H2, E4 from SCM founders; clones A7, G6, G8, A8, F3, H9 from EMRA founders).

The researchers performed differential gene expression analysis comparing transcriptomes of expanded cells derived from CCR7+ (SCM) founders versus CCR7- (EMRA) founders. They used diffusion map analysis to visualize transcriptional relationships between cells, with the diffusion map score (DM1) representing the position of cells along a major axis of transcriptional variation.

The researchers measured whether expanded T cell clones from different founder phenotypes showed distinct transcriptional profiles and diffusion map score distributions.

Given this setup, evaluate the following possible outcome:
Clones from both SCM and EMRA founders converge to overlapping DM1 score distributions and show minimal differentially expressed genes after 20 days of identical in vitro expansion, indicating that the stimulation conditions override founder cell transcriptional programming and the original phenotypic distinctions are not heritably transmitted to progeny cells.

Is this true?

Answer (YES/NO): NO